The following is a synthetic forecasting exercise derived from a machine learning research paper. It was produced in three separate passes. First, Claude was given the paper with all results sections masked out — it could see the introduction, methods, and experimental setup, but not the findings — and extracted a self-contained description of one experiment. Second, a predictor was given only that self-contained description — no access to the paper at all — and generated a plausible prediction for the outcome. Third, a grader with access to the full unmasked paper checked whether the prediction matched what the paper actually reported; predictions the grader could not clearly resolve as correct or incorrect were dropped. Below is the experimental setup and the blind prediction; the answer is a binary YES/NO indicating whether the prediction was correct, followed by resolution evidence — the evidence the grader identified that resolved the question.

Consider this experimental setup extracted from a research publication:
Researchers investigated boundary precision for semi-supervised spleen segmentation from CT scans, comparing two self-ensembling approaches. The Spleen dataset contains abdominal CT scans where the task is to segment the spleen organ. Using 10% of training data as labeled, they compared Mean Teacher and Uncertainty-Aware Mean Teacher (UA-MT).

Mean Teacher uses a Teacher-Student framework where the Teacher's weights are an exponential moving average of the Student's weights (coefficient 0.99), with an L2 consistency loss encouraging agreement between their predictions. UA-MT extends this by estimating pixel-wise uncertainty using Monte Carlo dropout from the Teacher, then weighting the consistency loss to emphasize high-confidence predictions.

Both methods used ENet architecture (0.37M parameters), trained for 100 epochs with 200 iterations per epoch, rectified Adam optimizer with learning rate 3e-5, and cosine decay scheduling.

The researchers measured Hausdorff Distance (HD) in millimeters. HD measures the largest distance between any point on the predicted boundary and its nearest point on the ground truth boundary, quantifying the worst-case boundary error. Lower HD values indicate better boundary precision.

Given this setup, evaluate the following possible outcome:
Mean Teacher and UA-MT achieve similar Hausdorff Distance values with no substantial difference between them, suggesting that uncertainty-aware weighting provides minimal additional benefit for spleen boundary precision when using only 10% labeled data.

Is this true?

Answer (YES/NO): NO